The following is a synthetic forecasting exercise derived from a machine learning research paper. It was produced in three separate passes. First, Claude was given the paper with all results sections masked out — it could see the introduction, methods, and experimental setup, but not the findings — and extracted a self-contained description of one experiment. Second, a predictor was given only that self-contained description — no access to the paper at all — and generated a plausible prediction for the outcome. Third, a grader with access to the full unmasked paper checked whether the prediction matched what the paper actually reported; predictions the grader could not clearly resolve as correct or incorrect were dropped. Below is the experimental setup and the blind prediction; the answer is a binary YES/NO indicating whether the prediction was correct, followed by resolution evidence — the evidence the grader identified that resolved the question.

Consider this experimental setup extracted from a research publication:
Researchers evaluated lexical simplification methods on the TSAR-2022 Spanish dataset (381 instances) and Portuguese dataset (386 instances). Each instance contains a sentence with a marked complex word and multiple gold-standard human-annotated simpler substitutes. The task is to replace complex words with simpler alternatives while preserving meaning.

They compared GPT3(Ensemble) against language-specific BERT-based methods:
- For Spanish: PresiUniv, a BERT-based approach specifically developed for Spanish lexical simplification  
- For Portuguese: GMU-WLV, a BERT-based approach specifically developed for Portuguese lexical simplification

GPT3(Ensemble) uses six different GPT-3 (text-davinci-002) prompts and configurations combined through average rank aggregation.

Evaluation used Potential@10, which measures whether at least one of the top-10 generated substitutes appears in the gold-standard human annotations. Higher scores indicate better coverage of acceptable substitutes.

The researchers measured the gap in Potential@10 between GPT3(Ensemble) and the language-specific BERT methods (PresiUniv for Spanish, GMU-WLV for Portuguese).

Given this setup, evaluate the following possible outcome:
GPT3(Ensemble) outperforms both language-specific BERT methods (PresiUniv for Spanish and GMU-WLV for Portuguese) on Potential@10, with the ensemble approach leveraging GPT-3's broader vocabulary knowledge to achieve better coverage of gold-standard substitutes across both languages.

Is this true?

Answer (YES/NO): YES